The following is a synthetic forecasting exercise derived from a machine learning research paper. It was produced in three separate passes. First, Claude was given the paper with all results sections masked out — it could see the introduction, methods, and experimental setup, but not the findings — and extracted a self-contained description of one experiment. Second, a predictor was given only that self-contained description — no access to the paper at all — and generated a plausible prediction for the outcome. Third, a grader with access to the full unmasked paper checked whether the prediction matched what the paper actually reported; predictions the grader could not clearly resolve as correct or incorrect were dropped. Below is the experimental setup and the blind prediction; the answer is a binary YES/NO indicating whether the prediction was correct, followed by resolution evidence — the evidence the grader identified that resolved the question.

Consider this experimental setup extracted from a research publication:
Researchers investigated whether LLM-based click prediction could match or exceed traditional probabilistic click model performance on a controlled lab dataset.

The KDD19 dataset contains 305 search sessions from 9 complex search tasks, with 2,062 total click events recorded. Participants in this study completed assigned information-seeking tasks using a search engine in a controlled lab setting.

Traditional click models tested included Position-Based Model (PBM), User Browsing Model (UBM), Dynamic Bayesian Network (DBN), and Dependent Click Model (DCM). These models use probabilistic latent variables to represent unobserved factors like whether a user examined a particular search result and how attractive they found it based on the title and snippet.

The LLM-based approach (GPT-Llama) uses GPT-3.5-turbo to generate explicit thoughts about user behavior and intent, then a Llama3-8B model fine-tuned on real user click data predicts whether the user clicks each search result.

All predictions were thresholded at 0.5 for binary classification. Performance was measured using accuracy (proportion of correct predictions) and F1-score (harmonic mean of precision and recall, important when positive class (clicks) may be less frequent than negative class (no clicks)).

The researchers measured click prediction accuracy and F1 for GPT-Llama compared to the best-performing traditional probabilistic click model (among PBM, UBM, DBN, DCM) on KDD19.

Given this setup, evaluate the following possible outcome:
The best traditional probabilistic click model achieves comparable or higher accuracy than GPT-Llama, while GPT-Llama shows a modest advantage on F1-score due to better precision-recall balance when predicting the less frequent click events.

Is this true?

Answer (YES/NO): NO